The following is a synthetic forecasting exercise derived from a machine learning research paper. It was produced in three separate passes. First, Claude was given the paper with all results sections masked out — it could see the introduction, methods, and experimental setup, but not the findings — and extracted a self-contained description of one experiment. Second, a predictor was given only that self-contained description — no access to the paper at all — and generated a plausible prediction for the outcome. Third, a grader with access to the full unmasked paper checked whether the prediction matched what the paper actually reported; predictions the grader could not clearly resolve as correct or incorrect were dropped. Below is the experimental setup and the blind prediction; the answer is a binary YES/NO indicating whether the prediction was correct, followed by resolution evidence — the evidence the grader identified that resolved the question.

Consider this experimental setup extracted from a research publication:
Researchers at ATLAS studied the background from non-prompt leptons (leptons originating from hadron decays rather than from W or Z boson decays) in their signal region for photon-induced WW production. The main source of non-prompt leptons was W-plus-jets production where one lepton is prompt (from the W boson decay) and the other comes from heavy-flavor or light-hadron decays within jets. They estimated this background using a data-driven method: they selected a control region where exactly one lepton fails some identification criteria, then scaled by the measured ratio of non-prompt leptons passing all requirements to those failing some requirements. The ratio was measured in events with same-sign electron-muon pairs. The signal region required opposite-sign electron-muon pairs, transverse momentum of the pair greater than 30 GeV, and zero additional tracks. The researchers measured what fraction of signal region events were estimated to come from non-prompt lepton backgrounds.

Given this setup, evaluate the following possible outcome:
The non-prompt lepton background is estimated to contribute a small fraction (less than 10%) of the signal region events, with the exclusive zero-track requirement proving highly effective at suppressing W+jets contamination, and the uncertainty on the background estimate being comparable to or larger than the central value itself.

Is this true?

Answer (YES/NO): YES